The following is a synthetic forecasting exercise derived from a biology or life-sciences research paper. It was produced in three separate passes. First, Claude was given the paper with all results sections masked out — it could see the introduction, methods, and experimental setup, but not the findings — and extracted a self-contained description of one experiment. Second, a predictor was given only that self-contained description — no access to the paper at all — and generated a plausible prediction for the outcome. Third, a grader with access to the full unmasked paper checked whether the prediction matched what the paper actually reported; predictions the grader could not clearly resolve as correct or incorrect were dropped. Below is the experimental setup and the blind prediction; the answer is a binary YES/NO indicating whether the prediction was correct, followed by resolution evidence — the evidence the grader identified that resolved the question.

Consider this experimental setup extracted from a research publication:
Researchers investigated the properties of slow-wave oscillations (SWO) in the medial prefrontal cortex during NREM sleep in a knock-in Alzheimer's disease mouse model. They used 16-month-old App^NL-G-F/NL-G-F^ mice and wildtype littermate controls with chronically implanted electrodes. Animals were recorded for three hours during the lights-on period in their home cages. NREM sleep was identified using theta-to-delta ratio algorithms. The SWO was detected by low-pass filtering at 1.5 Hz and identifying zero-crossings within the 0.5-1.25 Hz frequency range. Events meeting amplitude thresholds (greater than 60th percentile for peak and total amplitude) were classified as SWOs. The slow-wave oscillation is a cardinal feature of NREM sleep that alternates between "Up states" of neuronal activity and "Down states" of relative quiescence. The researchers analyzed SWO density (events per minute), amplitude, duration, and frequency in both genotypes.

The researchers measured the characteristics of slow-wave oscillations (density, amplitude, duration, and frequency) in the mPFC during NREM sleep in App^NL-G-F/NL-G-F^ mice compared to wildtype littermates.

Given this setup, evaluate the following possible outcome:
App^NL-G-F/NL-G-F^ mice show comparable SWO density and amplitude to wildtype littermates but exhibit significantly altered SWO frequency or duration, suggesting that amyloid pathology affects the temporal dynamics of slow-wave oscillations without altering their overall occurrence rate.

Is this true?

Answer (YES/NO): NO